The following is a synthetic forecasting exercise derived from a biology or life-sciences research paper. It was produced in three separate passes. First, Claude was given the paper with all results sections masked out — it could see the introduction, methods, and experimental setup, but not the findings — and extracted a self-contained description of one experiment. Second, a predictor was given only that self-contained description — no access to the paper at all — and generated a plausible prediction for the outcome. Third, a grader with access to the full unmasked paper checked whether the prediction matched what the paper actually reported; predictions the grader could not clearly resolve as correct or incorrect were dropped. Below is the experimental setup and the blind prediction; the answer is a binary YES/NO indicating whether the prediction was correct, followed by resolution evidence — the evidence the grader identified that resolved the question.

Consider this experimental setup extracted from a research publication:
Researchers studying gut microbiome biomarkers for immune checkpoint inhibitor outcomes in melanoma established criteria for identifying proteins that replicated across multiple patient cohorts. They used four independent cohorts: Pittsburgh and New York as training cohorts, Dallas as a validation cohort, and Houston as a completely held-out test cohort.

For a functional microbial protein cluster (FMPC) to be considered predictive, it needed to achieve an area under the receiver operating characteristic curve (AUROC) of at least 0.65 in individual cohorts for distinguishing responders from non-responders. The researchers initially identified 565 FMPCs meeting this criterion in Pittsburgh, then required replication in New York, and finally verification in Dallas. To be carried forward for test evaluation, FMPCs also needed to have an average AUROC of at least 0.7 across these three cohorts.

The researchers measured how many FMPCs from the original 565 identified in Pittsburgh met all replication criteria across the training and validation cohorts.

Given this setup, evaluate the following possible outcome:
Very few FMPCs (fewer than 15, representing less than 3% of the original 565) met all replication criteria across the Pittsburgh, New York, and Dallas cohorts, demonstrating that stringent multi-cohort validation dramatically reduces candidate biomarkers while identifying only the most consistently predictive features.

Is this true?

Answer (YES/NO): NO